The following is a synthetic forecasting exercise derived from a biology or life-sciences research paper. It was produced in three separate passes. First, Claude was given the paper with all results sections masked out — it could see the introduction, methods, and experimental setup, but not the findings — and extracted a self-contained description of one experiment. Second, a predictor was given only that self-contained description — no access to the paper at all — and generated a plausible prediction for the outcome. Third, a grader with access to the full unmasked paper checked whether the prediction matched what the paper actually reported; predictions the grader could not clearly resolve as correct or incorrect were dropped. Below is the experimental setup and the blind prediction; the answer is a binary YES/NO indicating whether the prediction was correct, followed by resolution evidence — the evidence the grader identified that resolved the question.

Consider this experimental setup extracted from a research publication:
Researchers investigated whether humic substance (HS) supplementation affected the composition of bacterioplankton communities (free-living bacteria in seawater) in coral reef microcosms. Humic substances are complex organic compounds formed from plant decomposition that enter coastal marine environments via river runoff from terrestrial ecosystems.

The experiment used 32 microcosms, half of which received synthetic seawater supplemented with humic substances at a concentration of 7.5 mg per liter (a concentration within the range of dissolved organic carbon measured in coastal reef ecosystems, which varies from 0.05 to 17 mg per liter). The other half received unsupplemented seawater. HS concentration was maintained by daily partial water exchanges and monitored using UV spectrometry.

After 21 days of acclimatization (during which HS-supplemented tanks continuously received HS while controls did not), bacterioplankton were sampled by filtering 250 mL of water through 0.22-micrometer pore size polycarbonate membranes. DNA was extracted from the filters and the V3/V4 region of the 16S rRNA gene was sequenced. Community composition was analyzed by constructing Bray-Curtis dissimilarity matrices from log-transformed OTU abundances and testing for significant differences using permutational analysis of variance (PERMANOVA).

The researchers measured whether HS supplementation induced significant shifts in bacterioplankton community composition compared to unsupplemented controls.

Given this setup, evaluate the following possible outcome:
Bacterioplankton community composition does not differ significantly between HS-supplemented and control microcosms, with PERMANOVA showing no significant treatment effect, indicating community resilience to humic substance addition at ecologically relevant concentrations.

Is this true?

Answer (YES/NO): NO